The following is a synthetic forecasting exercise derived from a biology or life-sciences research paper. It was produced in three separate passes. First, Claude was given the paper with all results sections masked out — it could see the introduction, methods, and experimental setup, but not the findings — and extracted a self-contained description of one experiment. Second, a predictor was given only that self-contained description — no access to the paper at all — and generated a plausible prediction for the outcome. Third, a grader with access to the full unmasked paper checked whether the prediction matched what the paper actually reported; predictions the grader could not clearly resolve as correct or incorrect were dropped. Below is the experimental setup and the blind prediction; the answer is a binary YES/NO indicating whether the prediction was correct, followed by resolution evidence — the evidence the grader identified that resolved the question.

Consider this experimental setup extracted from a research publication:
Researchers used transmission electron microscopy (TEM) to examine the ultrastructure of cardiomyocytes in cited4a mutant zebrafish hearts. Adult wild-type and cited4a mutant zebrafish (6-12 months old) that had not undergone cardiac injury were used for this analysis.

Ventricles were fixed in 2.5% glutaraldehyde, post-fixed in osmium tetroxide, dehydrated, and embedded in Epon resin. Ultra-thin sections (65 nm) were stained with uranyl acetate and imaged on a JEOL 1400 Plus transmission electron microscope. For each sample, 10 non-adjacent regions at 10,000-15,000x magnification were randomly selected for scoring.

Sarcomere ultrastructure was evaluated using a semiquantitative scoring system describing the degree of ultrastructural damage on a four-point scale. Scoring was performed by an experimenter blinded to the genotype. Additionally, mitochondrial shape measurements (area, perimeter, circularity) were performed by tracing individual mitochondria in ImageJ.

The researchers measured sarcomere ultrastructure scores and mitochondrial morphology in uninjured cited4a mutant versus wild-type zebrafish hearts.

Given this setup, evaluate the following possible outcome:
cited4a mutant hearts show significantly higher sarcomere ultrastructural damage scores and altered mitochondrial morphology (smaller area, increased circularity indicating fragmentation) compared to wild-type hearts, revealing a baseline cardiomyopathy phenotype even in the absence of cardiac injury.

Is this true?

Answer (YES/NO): NO